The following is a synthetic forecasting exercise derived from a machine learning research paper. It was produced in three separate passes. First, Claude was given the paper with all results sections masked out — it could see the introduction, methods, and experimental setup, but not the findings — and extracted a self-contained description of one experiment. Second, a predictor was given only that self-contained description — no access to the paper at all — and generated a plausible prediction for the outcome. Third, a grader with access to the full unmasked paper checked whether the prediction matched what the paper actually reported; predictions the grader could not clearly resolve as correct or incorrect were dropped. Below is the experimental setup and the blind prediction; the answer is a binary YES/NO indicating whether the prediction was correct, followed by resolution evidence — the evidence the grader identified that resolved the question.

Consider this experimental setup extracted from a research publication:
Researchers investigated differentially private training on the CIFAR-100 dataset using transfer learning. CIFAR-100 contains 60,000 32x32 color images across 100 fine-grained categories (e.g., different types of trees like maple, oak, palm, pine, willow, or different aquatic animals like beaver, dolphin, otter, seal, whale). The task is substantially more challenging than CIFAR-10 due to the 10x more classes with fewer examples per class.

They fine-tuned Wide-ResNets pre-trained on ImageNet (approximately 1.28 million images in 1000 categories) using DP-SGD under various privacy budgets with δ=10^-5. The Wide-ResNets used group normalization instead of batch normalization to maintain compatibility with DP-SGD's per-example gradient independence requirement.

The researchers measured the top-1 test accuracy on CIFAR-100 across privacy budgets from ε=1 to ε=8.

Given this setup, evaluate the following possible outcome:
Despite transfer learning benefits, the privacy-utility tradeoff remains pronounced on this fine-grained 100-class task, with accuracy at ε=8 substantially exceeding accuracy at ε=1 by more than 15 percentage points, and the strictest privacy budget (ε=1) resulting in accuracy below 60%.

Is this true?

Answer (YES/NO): NO